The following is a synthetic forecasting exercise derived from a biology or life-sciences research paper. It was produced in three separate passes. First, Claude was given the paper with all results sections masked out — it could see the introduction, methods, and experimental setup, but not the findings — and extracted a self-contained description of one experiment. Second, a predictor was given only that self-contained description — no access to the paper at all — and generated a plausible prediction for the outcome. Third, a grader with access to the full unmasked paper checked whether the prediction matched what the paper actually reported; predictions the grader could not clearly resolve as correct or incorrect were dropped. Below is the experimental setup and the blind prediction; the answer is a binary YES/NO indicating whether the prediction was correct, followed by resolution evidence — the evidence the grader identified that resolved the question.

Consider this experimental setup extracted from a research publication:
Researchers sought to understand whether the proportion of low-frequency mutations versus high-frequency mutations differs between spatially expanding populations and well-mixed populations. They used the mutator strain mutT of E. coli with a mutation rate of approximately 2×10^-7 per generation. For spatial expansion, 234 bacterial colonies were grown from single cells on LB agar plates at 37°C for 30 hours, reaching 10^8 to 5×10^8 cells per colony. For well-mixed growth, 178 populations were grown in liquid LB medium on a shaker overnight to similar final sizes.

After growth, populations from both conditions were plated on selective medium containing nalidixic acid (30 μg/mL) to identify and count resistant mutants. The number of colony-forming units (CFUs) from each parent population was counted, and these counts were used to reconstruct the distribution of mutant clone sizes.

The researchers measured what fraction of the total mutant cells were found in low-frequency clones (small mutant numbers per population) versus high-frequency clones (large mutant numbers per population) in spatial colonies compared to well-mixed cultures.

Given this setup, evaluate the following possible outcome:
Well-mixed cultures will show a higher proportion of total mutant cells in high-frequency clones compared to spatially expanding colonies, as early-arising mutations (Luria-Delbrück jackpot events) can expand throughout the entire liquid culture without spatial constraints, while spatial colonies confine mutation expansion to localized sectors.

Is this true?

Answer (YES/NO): NO